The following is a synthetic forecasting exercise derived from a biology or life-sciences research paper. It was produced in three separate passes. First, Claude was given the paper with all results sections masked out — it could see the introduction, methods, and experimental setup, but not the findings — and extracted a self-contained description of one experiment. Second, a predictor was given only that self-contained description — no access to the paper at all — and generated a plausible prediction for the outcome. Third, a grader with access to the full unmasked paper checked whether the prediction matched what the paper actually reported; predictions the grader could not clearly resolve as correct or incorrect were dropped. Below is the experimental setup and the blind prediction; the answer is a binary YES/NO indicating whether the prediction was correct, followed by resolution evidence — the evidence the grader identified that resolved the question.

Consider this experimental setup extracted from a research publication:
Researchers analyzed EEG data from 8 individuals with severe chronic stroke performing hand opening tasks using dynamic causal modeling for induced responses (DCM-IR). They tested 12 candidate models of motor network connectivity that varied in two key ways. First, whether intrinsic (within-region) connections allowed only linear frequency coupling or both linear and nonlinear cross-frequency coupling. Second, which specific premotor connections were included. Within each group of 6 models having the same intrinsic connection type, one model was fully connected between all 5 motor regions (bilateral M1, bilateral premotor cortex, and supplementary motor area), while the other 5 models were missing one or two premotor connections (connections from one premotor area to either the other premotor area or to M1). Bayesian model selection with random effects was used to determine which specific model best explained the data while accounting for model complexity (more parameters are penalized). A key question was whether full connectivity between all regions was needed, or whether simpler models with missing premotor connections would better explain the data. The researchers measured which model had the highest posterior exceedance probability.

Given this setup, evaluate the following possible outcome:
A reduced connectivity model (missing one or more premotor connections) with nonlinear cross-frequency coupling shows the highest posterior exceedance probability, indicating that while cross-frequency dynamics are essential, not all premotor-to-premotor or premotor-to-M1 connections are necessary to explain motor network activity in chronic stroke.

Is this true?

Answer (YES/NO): NO